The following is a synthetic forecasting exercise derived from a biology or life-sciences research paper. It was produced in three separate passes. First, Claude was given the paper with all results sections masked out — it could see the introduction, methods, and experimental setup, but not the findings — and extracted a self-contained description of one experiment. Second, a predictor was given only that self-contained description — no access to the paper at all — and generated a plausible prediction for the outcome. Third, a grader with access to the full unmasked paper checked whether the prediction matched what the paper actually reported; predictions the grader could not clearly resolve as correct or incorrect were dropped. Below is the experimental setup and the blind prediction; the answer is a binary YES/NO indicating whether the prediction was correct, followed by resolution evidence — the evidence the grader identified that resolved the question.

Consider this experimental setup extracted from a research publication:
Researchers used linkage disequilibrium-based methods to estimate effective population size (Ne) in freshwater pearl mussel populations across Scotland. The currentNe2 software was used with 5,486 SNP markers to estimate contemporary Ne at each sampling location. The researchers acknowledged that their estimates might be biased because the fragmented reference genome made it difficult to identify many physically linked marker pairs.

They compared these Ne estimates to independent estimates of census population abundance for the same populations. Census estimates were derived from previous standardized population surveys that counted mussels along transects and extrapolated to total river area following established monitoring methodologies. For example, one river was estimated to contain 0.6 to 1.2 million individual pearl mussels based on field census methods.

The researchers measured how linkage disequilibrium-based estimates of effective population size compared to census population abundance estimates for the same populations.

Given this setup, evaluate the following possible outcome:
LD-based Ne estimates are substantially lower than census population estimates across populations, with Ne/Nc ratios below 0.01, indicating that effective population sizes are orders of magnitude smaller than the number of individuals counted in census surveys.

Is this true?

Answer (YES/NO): YES